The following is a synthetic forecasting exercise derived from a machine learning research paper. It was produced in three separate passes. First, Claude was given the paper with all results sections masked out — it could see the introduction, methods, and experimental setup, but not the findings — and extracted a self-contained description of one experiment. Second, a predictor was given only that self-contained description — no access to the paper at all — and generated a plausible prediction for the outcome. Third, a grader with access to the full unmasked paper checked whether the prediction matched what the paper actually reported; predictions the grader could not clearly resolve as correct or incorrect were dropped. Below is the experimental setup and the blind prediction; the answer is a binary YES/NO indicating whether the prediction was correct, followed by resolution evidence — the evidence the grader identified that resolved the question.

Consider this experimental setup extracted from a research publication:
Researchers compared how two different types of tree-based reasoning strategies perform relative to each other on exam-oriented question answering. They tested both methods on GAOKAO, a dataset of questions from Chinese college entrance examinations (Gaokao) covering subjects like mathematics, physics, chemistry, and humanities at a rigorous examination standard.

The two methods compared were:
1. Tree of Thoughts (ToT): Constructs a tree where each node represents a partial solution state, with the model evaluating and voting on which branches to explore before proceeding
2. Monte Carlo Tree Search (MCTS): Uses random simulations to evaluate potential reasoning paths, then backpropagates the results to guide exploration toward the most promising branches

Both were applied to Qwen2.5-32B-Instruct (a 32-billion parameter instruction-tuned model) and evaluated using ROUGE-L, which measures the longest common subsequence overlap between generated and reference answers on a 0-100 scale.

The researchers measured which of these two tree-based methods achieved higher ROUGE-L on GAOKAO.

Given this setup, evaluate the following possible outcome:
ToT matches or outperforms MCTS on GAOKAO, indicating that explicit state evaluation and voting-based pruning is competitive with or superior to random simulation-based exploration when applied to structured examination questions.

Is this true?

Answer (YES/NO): NO